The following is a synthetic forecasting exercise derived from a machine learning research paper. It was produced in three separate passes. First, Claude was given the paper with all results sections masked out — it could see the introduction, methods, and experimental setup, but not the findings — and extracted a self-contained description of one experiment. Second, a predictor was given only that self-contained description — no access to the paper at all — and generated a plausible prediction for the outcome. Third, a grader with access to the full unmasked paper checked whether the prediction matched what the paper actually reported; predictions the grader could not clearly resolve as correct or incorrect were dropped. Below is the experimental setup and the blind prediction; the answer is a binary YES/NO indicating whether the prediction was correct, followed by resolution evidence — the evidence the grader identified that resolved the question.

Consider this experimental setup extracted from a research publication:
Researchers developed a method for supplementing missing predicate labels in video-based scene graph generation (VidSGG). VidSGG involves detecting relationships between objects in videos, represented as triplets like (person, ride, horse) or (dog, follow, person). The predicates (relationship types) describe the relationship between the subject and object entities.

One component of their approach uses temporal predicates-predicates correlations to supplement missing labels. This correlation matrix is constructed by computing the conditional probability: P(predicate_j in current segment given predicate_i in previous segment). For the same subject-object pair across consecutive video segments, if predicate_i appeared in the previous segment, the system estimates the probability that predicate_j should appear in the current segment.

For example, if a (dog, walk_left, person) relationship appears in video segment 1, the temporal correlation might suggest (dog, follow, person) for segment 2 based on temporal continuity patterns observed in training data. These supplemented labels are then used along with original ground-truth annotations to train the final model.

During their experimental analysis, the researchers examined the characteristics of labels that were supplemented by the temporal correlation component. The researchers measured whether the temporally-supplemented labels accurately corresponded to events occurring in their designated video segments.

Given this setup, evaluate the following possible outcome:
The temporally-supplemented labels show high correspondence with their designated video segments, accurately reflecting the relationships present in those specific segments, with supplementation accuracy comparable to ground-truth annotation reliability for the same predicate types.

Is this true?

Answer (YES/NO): NO